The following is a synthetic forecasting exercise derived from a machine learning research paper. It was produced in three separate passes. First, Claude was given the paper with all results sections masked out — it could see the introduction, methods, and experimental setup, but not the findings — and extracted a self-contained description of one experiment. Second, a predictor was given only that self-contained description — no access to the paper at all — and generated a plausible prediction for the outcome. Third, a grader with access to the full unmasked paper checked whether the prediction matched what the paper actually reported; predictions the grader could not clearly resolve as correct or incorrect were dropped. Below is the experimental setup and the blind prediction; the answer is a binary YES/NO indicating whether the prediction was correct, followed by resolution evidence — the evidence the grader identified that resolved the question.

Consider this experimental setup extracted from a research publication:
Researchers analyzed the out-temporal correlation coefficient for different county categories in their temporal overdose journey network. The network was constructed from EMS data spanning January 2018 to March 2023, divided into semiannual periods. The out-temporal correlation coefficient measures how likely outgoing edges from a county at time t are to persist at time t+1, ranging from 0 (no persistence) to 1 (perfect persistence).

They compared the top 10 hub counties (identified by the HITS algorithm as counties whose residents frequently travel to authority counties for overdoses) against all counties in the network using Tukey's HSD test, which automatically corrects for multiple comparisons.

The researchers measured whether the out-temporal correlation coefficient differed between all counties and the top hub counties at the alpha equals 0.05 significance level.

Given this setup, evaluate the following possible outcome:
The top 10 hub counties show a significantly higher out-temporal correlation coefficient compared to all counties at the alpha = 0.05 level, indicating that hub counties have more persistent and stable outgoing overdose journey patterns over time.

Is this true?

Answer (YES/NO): YES